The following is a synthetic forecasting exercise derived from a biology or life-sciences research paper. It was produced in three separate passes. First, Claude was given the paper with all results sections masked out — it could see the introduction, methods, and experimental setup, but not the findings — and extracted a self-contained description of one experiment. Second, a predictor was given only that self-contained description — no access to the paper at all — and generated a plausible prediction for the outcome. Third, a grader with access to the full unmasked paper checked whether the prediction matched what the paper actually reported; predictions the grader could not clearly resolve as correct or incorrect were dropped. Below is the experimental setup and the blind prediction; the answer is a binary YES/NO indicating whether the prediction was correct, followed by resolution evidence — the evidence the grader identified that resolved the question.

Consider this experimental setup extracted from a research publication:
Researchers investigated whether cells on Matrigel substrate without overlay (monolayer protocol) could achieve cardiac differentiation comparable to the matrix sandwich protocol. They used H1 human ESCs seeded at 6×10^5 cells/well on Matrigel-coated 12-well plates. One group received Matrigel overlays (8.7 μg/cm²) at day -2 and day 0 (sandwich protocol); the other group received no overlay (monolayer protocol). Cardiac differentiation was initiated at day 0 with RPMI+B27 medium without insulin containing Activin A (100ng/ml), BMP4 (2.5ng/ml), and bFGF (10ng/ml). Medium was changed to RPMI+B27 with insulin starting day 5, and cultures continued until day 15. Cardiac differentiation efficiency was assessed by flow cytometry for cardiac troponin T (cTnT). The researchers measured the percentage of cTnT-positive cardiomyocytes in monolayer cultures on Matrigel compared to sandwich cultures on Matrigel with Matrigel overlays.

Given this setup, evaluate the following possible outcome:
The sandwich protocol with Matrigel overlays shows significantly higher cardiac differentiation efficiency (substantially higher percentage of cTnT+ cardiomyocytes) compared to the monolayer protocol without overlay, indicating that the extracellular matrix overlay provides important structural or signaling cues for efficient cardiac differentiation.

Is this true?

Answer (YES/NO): YES